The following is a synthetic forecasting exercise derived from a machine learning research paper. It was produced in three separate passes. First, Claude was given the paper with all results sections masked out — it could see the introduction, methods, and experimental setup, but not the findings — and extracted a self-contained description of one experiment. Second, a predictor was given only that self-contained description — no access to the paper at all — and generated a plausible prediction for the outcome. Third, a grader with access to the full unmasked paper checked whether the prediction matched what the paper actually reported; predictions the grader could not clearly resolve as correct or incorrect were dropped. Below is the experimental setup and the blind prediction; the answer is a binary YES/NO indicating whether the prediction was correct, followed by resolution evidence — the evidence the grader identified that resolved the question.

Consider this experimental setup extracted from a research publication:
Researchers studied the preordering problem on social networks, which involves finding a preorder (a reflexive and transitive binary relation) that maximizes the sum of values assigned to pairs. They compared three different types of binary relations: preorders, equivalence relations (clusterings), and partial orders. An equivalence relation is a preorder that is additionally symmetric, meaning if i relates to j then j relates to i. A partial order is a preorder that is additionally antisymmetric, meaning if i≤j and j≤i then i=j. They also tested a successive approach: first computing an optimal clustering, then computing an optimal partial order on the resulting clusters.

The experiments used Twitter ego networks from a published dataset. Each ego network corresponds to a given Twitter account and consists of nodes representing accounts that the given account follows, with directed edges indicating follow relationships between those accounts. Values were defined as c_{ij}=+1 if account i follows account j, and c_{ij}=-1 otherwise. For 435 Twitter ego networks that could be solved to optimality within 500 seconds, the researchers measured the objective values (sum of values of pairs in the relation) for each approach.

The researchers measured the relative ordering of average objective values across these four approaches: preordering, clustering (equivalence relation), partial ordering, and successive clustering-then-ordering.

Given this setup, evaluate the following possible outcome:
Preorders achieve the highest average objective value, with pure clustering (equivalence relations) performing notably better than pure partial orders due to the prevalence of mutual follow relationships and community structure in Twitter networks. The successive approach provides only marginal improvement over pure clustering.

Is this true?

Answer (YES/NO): NO